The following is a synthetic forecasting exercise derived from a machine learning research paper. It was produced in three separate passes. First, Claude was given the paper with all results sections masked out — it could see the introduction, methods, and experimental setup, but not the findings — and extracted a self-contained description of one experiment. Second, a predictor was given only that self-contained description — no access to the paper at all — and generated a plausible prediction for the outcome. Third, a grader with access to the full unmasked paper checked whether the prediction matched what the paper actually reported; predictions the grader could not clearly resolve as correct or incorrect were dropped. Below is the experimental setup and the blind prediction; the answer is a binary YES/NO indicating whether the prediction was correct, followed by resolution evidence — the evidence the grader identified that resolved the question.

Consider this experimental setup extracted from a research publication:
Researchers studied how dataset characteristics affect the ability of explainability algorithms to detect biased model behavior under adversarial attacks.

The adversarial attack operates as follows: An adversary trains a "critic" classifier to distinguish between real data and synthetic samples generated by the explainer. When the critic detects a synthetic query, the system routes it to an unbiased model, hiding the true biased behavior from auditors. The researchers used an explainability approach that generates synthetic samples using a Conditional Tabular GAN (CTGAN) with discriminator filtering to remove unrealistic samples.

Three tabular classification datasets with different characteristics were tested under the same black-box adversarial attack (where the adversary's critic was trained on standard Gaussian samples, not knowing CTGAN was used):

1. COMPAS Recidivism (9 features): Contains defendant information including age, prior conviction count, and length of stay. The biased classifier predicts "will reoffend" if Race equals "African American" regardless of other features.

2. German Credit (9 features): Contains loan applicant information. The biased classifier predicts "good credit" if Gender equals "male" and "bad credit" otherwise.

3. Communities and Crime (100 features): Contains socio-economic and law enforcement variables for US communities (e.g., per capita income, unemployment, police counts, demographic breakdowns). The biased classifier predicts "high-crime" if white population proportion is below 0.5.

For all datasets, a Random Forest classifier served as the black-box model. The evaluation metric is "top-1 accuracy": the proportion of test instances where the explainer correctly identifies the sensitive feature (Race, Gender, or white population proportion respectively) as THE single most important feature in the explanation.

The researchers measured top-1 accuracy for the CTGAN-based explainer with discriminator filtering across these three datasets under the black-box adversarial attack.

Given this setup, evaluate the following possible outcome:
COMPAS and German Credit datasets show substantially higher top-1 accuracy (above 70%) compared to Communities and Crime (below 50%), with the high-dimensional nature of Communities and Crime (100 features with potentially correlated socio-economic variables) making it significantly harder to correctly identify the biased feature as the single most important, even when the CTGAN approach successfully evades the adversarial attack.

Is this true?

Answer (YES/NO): NO